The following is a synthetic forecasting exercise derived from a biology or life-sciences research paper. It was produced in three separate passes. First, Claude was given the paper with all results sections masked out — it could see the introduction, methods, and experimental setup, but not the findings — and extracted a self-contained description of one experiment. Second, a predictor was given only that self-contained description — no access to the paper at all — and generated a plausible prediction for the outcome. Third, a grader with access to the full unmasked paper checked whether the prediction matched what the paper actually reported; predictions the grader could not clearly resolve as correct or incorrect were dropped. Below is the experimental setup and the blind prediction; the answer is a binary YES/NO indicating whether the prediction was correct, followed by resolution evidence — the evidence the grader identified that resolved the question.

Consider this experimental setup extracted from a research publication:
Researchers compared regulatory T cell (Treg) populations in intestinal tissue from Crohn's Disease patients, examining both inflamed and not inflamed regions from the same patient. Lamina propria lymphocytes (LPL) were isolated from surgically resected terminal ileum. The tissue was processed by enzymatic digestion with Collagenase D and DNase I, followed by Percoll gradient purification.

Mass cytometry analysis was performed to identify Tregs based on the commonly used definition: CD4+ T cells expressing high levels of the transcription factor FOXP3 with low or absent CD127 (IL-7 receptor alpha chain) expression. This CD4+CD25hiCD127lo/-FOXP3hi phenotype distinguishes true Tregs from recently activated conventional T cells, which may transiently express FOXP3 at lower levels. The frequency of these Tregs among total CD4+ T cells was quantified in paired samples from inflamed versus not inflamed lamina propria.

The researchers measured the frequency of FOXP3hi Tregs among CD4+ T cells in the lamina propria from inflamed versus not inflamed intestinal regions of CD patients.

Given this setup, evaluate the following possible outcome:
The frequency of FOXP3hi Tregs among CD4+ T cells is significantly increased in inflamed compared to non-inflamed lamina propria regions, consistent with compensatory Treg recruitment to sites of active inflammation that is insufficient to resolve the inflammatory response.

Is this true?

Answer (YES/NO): YES